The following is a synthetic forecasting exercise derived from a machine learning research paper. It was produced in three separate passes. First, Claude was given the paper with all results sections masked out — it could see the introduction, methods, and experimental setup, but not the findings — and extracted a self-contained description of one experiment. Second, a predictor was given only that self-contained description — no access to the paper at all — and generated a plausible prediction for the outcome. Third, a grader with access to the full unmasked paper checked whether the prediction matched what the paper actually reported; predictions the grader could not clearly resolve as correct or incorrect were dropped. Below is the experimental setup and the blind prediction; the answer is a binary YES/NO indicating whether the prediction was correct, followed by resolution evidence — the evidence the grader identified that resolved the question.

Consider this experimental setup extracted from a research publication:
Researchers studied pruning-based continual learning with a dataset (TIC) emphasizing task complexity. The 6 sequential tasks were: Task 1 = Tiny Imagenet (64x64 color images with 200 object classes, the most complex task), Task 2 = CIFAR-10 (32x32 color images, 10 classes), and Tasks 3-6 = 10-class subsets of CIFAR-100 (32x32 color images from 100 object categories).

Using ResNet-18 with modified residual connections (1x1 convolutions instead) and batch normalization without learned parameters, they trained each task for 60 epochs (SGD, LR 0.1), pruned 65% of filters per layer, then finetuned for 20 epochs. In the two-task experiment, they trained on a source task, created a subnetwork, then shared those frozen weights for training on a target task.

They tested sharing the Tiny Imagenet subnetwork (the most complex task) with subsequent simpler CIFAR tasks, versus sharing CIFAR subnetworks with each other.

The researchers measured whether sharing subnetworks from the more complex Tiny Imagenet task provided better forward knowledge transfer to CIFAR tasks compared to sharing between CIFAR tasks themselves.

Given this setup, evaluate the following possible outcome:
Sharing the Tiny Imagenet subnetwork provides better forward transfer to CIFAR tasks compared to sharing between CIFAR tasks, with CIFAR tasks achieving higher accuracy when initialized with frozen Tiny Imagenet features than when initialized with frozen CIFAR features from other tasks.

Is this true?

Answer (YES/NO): YES